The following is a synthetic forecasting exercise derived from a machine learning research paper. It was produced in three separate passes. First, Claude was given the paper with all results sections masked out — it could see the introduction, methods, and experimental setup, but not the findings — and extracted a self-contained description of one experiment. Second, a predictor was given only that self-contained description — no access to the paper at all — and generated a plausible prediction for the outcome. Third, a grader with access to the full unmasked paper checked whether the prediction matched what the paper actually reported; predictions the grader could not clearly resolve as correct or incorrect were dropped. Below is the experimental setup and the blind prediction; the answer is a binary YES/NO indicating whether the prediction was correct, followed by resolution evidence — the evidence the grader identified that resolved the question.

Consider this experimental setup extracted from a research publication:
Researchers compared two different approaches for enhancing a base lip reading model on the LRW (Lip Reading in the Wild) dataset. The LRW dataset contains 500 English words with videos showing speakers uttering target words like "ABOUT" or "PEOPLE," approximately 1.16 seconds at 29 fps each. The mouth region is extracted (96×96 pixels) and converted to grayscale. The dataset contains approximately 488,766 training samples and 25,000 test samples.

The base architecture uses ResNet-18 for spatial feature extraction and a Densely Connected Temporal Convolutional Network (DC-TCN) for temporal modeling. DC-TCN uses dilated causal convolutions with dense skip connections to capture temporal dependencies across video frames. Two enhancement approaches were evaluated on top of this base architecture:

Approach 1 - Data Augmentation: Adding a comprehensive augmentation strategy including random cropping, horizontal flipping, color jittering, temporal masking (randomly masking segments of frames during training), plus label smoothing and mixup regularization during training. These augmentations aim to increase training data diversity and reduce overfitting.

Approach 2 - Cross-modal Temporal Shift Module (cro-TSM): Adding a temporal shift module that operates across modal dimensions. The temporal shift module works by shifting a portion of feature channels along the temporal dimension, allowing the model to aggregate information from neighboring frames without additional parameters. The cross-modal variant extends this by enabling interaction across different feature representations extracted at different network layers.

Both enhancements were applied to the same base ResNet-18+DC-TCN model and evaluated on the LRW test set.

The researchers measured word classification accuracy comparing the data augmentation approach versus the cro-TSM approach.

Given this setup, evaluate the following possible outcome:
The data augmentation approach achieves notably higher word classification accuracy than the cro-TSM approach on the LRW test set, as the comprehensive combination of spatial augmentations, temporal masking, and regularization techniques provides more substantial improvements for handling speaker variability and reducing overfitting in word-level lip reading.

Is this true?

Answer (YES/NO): NO